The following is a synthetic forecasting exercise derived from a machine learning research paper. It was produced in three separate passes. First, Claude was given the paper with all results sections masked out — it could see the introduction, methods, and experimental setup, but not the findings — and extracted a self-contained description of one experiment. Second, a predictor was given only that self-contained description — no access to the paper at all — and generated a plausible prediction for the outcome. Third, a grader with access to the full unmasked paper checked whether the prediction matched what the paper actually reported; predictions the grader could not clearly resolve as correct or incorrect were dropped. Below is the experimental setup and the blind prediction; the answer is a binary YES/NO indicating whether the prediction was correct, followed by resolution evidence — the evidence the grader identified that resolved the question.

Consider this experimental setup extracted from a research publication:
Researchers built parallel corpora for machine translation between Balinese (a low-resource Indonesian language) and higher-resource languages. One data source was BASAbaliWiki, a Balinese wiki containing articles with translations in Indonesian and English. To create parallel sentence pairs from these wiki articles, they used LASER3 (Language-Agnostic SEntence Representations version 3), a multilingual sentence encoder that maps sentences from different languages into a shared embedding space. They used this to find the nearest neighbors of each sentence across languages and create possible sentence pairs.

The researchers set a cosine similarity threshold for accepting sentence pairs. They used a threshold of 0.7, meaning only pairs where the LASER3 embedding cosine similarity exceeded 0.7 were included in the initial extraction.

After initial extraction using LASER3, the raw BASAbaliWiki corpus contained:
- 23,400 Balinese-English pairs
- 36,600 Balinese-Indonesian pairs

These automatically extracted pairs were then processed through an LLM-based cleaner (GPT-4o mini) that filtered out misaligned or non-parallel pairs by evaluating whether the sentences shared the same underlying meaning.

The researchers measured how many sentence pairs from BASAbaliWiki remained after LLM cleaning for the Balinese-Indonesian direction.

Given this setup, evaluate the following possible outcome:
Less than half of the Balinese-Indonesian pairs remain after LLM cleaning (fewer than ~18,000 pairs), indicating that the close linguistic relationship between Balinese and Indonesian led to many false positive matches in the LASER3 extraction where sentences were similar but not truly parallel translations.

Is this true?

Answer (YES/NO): NO